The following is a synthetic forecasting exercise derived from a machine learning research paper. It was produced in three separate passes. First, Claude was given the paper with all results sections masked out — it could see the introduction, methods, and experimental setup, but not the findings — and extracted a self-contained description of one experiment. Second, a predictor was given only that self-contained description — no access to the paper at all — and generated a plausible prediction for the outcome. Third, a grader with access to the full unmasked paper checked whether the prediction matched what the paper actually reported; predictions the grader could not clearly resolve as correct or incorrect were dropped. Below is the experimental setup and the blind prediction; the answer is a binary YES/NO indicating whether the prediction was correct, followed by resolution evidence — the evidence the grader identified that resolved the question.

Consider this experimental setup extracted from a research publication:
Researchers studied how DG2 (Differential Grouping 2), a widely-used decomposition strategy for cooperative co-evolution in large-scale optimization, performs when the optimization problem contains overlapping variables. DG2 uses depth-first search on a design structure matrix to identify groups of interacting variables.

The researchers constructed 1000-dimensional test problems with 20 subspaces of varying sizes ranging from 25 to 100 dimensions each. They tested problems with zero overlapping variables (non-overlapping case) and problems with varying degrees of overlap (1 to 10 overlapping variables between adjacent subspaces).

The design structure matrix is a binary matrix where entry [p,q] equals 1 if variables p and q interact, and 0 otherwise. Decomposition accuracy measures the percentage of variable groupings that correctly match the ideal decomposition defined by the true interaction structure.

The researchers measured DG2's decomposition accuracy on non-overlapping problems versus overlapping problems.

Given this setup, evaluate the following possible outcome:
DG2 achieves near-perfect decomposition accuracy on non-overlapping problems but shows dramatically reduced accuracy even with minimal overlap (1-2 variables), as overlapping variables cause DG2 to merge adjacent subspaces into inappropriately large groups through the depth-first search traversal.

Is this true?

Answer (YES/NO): YES